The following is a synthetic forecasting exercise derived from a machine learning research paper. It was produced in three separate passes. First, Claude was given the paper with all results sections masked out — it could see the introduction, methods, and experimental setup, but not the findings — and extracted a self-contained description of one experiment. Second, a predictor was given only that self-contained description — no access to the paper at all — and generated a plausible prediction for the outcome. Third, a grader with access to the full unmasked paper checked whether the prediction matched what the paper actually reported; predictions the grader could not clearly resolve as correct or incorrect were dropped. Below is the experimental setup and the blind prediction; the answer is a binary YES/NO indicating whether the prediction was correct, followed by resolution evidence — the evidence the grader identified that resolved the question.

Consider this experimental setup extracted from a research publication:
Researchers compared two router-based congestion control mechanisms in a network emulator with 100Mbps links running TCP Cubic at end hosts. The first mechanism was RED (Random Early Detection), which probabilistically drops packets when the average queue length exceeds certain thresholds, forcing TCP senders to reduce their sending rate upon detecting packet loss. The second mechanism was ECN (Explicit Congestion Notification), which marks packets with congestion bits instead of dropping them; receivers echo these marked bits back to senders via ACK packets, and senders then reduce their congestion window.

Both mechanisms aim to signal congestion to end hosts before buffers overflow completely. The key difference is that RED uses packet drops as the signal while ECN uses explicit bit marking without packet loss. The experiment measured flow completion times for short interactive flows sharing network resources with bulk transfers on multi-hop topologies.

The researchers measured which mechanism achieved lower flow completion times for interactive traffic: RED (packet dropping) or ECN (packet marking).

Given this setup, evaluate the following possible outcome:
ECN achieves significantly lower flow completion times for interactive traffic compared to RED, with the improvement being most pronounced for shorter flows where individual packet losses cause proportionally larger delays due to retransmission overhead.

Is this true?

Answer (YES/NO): NO